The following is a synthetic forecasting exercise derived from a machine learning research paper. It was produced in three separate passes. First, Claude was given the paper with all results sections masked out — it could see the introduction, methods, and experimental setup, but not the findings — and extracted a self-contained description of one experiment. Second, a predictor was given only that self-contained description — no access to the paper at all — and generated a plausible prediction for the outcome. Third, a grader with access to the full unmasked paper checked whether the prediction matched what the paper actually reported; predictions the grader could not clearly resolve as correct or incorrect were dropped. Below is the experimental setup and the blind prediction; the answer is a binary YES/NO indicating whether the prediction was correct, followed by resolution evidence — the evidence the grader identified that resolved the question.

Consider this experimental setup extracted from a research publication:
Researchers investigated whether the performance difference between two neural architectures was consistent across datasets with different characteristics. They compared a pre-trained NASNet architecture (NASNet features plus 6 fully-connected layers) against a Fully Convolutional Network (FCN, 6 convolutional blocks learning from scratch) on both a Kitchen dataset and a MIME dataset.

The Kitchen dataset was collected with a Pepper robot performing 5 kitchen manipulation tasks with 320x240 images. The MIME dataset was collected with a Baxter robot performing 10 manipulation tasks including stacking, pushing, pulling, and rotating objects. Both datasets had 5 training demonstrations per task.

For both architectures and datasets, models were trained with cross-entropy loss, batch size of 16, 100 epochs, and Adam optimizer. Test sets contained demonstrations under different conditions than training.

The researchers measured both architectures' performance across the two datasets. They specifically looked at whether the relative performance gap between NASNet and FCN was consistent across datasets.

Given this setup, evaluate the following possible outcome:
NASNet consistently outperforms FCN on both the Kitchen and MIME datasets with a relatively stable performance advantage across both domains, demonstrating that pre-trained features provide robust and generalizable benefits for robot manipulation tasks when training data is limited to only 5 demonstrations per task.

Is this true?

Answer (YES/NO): NO